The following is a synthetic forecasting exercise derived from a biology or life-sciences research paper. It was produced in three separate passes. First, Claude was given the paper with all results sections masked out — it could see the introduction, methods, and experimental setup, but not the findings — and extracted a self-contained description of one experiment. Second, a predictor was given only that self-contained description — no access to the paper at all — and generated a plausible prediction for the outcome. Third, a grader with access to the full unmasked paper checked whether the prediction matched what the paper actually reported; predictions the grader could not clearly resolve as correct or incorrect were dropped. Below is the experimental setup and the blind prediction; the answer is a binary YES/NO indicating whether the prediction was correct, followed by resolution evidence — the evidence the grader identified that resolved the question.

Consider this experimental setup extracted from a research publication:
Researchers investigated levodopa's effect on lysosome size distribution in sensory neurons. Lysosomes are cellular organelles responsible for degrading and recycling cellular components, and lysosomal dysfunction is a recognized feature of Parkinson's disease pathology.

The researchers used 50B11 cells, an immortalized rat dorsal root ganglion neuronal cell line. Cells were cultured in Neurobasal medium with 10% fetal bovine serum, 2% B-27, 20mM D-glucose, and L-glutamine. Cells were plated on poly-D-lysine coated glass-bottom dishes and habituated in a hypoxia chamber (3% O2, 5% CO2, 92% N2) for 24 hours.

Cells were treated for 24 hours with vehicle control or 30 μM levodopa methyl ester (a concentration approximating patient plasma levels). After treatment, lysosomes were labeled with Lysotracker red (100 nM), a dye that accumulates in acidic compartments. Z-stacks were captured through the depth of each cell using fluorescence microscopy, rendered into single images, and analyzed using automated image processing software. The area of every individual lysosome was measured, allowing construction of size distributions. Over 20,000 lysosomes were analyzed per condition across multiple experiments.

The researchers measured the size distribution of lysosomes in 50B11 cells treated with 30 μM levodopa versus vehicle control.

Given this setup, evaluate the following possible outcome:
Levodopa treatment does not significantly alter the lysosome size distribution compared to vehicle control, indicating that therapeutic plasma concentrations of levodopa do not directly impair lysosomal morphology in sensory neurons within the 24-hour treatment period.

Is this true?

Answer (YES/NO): NO